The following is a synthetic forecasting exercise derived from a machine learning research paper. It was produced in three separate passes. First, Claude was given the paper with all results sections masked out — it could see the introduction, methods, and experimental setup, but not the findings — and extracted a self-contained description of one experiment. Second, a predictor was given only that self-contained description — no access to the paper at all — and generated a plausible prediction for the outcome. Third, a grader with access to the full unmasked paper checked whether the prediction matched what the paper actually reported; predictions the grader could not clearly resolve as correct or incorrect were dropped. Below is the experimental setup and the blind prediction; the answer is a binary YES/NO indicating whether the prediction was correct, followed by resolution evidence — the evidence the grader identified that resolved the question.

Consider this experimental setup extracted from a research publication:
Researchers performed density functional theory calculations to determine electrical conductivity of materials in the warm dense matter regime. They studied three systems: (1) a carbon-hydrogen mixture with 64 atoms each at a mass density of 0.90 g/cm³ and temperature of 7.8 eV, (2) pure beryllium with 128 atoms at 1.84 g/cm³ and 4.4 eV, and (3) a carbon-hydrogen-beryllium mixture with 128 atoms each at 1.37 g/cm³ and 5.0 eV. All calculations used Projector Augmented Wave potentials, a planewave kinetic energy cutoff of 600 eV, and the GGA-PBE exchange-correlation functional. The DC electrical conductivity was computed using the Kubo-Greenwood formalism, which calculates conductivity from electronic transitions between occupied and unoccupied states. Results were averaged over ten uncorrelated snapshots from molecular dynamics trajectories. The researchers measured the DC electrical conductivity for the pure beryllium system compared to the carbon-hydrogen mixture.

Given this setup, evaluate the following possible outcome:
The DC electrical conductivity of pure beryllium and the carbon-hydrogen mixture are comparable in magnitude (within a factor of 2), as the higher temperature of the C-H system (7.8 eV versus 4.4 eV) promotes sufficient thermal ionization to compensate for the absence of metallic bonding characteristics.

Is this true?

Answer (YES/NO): NO